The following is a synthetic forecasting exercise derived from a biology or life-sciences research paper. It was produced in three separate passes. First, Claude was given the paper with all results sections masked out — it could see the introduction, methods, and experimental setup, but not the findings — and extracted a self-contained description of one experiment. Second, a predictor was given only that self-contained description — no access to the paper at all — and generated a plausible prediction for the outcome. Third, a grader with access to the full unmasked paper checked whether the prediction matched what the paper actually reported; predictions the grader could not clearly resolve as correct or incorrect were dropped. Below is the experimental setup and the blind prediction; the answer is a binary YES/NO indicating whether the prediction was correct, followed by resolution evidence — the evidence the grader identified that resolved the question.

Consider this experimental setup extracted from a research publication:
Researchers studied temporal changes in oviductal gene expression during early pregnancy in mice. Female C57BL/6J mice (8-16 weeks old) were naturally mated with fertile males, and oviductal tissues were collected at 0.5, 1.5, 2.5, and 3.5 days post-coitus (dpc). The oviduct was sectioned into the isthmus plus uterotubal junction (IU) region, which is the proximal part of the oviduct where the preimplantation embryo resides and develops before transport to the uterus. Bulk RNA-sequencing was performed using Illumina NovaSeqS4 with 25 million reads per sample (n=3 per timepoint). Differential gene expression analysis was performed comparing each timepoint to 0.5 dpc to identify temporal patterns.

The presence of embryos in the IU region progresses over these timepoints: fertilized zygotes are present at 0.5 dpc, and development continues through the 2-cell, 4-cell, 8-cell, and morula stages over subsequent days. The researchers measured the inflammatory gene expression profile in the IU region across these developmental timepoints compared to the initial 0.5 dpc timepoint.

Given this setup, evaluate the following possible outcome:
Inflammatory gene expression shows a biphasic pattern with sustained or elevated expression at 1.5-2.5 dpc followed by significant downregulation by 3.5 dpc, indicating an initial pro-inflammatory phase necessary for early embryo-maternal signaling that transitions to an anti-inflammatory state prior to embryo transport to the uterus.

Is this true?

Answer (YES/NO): NO